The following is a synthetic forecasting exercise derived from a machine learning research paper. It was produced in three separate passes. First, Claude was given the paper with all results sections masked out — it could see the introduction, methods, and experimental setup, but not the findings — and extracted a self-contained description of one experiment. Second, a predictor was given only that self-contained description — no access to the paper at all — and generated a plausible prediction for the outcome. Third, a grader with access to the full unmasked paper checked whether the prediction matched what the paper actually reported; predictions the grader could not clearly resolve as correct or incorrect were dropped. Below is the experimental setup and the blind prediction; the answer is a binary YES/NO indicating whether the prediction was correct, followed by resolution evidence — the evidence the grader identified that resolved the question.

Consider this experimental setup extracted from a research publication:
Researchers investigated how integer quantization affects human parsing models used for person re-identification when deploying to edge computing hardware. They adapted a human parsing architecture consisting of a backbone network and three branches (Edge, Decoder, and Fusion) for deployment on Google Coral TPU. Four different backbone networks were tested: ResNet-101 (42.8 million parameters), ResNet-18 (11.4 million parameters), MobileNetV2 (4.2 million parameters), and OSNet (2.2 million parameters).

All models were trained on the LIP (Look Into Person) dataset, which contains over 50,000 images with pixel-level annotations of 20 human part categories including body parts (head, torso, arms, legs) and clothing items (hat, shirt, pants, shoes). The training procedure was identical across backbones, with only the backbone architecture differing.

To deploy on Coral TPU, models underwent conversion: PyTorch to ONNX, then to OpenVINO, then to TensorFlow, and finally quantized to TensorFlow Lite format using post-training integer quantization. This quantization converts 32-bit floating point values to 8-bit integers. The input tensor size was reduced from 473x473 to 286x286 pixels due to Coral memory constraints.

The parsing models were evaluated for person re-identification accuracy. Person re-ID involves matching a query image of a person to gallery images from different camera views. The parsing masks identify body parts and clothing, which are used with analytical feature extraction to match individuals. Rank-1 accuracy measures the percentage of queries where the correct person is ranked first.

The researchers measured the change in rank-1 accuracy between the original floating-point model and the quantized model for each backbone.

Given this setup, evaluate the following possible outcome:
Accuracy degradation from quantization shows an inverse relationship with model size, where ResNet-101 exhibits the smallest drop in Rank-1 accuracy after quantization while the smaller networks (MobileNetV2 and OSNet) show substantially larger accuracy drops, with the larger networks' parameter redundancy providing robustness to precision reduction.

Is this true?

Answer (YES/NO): NO